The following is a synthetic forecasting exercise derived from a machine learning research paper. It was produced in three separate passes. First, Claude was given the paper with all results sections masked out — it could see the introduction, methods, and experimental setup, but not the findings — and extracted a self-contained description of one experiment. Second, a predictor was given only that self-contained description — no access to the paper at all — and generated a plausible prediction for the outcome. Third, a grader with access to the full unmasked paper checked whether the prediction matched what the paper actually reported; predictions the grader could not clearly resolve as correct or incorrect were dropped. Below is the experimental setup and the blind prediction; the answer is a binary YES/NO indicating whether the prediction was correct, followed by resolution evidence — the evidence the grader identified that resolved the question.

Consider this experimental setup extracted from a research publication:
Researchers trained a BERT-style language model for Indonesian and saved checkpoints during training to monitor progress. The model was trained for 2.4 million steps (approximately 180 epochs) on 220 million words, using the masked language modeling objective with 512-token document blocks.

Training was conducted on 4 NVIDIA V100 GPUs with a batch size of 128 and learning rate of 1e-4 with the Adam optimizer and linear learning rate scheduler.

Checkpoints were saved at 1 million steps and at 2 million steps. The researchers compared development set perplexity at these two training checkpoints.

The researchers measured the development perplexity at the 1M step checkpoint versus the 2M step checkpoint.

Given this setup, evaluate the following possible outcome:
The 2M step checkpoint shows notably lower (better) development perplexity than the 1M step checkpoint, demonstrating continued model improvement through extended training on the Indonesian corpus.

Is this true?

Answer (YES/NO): NO